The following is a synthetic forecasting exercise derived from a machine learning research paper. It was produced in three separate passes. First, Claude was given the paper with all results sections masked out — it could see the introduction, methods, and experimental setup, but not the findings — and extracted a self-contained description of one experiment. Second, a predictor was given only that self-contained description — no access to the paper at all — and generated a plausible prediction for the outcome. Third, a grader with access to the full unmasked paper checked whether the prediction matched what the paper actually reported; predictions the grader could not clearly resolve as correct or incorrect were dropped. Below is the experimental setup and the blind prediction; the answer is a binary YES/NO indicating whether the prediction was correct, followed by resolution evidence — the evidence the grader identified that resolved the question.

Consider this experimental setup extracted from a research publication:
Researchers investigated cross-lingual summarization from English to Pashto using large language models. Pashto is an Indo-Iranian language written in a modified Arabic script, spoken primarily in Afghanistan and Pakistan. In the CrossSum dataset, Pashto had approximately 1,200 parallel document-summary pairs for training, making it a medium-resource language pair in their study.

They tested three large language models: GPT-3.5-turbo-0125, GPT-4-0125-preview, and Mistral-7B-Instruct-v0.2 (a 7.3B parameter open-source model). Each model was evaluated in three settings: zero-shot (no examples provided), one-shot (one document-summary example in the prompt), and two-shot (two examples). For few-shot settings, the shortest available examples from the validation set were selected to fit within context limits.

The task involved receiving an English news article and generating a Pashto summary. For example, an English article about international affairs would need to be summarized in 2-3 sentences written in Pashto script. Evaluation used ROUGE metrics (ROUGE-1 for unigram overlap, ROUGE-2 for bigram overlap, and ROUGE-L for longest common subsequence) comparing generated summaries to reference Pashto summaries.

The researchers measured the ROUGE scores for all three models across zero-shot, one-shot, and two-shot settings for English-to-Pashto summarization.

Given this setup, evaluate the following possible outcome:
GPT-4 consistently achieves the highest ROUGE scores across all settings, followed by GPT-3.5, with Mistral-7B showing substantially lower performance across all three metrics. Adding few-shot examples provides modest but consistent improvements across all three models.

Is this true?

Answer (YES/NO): NO